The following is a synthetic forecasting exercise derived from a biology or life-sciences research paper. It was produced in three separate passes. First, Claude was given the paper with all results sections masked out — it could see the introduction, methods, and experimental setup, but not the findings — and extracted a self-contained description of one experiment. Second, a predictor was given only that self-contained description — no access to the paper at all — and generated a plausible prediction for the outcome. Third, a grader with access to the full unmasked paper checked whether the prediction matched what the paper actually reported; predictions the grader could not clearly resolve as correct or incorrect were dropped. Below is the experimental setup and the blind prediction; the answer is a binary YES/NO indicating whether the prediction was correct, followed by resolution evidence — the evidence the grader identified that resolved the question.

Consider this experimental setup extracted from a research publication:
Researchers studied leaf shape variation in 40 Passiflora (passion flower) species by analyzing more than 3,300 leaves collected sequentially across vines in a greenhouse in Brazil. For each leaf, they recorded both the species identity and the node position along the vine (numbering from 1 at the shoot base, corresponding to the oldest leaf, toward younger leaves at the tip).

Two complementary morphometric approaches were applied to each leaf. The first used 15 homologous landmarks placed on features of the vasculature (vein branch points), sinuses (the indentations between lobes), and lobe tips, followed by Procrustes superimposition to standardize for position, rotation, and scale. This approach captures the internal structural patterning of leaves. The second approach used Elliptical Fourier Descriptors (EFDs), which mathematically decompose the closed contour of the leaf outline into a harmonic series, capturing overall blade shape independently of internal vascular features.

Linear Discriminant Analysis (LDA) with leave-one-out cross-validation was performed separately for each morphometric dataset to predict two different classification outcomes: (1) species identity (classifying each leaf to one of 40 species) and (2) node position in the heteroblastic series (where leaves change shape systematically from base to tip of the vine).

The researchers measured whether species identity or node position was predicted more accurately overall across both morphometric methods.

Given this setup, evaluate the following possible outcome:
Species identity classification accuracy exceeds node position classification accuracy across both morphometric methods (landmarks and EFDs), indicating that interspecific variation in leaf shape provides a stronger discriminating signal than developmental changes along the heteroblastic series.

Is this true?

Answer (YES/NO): YES